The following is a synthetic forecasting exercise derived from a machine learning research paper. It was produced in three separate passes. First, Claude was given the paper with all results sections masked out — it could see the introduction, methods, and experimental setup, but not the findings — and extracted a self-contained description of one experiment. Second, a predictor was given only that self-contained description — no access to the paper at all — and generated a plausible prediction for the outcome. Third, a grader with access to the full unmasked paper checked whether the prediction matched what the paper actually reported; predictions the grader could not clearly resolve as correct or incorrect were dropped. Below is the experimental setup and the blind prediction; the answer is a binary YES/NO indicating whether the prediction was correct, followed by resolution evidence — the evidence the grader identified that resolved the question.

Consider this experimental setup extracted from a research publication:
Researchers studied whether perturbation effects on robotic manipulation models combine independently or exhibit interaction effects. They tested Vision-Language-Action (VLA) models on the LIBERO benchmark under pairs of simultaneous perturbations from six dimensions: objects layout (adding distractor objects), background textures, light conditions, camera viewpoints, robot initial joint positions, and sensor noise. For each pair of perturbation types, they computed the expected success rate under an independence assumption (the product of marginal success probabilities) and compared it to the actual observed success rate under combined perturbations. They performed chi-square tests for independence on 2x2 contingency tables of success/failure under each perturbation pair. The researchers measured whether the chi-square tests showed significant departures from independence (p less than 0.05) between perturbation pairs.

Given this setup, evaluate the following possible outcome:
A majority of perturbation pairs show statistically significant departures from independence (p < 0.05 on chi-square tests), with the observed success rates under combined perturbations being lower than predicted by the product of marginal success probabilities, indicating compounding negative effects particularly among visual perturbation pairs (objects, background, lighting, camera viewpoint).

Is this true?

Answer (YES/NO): NO